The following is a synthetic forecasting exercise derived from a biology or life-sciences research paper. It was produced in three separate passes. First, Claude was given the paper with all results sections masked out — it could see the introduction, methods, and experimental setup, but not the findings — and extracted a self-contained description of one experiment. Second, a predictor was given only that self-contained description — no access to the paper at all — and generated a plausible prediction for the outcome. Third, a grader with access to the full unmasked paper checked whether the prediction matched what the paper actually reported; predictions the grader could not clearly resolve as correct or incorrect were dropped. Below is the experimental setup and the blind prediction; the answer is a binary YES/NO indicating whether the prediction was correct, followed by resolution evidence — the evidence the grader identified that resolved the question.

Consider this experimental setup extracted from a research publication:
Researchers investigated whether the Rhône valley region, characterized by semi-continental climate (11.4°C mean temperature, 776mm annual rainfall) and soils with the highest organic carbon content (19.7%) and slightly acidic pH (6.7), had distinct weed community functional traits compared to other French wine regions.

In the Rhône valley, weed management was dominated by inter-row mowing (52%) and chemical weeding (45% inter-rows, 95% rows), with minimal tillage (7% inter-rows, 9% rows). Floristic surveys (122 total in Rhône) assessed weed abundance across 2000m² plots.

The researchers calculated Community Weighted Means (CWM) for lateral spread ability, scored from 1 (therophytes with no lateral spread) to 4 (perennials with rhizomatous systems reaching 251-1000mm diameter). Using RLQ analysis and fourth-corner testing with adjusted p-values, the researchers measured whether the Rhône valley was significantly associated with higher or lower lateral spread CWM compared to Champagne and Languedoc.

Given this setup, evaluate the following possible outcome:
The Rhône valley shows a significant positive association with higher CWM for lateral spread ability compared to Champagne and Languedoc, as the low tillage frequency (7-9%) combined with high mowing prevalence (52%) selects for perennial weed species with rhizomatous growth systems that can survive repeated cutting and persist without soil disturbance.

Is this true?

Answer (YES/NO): NO